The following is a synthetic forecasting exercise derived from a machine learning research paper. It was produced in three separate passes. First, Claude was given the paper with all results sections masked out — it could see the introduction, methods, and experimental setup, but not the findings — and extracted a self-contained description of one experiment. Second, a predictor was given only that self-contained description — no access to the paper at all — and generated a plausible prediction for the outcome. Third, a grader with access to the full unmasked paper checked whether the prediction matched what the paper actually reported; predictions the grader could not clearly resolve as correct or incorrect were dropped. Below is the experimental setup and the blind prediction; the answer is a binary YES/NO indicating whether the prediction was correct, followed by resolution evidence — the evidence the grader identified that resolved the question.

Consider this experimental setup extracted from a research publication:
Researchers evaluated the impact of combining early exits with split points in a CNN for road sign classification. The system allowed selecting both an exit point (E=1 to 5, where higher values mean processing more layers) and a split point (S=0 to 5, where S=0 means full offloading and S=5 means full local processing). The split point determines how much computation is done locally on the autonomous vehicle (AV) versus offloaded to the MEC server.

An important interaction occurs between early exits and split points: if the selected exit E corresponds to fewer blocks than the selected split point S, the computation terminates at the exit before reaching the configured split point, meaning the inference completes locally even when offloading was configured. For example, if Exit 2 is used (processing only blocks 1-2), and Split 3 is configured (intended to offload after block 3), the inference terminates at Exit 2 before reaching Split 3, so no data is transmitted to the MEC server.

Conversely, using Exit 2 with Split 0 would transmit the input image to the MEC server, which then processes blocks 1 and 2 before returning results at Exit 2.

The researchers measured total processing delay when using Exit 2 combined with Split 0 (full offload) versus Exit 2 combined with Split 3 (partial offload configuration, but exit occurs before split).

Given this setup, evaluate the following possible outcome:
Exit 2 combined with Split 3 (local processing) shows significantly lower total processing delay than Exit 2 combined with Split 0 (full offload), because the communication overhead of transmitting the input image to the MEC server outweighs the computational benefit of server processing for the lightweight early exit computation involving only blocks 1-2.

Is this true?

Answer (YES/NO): NO